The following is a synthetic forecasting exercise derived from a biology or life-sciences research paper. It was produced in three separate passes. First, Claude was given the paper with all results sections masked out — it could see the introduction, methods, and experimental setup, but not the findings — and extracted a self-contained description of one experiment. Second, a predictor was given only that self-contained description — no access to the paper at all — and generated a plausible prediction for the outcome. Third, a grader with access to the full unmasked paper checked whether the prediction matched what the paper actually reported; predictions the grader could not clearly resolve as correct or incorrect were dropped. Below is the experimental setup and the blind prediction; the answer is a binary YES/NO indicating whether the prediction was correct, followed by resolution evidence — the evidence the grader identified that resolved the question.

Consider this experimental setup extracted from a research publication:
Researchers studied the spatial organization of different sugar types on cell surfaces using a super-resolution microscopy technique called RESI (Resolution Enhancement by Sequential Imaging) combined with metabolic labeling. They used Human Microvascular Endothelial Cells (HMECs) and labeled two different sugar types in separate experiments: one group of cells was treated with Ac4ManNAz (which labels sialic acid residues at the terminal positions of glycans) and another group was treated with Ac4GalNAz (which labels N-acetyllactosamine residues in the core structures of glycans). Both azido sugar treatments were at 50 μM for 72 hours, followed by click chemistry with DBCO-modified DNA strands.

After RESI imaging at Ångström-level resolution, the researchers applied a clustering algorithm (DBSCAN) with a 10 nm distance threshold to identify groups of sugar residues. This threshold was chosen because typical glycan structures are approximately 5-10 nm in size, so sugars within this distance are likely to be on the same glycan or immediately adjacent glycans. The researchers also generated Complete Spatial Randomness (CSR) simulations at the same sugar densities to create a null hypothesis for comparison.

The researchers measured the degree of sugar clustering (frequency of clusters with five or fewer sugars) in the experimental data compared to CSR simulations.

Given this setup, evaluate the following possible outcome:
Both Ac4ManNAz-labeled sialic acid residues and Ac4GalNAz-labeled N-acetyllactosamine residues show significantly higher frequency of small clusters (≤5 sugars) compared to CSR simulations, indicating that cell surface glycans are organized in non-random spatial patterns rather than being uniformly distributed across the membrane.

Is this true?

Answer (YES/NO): YES